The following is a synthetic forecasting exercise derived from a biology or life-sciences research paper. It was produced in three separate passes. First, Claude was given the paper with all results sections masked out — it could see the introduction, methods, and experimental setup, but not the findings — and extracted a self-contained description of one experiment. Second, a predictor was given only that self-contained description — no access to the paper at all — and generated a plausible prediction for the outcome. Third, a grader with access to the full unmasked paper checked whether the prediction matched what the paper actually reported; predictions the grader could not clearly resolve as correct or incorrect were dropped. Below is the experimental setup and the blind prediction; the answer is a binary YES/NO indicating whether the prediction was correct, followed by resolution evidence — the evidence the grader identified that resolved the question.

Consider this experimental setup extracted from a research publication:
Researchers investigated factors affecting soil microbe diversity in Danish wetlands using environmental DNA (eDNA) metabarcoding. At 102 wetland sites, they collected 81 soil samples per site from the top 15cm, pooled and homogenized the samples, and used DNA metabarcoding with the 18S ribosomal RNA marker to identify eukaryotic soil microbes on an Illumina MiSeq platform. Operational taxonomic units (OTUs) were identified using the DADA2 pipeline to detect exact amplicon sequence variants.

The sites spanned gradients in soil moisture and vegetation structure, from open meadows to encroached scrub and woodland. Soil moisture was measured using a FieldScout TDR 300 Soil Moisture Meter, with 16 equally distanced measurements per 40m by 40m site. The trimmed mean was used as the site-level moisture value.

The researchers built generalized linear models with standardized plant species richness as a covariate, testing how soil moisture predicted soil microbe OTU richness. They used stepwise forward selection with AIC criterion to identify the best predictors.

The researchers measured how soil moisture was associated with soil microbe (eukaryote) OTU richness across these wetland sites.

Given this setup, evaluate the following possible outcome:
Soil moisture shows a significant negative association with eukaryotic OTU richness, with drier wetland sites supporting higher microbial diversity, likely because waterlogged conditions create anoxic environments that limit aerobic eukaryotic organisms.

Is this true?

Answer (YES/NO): NO